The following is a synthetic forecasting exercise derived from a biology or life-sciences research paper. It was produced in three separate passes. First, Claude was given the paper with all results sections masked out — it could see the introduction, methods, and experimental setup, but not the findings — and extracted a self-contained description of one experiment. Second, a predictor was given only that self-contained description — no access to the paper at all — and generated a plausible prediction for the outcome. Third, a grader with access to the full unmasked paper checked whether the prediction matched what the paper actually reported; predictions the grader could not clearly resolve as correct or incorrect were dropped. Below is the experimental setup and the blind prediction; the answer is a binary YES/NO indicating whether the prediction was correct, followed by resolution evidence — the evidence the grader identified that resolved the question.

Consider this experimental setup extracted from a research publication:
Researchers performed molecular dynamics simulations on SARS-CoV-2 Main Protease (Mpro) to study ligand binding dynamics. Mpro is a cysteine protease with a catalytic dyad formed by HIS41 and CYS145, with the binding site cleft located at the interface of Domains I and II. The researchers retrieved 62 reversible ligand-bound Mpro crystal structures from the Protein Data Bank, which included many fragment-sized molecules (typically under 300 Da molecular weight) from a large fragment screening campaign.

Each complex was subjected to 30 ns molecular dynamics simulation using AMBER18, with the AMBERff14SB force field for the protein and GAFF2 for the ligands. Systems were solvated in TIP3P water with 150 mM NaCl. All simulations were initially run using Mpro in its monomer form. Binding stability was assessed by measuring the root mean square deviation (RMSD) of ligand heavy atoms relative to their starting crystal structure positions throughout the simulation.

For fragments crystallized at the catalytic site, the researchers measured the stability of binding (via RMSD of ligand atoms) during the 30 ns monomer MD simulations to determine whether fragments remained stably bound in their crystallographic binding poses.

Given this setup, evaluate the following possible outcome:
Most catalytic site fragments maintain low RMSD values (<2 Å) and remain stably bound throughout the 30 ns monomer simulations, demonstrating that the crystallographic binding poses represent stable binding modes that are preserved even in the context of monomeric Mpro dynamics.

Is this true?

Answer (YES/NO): NO